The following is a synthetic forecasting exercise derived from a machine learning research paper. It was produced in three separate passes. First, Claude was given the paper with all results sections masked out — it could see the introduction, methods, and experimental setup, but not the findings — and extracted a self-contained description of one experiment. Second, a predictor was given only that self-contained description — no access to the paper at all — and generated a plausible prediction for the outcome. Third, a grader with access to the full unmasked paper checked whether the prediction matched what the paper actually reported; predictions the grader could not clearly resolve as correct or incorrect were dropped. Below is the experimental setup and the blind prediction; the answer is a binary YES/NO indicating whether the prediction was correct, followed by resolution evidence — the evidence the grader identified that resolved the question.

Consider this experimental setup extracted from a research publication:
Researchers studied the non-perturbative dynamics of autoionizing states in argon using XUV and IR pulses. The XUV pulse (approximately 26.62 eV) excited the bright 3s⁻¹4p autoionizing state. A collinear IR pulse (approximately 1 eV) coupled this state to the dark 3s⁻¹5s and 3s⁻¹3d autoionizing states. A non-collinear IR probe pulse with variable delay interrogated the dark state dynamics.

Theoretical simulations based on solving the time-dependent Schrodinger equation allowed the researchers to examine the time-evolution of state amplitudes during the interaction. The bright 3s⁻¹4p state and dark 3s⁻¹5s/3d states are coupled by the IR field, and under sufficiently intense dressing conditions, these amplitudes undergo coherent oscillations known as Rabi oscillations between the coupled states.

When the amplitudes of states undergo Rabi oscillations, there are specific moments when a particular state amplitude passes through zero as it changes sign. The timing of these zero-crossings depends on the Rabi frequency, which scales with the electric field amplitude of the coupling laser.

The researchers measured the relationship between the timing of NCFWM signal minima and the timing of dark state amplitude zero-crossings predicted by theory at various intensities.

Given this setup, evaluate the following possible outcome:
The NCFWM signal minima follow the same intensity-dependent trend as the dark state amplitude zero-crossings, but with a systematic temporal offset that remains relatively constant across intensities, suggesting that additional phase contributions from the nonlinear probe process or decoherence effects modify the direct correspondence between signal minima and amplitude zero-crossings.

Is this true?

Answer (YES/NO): NO